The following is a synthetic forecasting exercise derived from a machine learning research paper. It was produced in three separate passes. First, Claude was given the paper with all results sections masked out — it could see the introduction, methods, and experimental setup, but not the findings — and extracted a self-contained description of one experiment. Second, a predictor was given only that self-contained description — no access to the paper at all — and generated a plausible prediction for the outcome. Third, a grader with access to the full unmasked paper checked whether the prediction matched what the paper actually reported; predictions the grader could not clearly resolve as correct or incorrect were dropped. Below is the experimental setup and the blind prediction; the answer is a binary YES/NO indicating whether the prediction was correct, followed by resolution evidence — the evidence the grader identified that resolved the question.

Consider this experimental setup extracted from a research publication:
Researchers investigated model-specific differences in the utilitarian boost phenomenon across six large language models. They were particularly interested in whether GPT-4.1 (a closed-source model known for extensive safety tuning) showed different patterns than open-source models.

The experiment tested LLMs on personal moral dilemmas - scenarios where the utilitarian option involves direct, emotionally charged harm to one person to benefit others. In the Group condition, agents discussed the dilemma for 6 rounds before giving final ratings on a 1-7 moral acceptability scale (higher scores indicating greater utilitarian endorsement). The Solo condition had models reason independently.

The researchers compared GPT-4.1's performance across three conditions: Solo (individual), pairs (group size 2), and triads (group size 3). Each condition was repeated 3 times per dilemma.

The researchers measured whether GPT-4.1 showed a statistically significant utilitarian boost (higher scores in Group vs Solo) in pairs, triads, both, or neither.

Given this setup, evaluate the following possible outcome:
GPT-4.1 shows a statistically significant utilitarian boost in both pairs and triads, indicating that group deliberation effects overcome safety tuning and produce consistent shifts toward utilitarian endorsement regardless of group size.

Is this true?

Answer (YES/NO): NO